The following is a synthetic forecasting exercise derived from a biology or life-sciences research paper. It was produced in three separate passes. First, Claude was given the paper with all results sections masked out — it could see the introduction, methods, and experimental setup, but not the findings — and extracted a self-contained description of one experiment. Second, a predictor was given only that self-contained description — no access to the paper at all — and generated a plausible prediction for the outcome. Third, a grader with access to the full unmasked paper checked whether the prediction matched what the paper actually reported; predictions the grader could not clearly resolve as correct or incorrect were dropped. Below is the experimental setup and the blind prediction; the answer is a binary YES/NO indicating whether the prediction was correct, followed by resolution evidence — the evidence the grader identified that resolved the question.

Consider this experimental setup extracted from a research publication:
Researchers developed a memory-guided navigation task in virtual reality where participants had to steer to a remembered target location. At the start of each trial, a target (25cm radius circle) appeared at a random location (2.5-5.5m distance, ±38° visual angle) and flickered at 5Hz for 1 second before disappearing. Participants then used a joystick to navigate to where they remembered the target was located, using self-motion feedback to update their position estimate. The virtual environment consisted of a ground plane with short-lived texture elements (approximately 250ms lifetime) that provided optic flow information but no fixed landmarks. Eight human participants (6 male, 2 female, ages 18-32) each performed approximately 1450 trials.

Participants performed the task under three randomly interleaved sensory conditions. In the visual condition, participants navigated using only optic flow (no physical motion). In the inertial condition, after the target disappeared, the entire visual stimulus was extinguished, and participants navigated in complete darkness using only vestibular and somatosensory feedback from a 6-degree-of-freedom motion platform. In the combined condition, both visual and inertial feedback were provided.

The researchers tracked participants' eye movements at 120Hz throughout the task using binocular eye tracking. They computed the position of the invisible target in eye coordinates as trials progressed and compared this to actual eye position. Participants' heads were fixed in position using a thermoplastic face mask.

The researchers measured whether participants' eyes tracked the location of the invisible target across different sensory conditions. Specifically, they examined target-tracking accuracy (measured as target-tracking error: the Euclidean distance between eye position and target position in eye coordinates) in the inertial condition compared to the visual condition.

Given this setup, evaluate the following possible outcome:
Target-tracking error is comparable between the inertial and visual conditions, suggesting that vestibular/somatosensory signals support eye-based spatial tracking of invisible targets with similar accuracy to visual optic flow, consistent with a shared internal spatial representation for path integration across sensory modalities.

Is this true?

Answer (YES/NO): NO